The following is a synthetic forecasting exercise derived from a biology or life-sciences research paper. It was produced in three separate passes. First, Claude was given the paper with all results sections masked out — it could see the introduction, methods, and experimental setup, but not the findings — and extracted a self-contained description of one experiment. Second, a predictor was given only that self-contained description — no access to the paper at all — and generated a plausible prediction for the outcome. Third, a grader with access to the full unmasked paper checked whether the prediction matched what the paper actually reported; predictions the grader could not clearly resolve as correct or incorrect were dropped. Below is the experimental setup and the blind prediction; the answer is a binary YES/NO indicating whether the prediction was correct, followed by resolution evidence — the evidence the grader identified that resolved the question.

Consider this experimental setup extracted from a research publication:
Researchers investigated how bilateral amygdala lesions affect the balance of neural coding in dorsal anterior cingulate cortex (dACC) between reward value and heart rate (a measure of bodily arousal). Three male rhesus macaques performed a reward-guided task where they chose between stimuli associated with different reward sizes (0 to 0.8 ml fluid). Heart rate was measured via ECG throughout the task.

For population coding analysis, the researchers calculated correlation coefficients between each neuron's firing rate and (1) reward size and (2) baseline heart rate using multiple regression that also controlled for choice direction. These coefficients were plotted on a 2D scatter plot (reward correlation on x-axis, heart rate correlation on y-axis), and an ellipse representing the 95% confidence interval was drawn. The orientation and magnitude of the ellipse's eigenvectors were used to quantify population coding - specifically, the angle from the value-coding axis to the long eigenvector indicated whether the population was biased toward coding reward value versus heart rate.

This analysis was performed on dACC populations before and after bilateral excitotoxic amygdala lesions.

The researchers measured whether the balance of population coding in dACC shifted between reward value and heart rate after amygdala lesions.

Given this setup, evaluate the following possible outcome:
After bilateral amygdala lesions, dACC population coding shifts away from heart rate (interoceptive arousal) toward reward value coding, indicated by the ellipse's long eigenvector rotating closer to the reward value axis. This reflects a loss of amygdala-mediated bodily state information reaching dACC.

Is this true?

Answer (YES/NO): NO